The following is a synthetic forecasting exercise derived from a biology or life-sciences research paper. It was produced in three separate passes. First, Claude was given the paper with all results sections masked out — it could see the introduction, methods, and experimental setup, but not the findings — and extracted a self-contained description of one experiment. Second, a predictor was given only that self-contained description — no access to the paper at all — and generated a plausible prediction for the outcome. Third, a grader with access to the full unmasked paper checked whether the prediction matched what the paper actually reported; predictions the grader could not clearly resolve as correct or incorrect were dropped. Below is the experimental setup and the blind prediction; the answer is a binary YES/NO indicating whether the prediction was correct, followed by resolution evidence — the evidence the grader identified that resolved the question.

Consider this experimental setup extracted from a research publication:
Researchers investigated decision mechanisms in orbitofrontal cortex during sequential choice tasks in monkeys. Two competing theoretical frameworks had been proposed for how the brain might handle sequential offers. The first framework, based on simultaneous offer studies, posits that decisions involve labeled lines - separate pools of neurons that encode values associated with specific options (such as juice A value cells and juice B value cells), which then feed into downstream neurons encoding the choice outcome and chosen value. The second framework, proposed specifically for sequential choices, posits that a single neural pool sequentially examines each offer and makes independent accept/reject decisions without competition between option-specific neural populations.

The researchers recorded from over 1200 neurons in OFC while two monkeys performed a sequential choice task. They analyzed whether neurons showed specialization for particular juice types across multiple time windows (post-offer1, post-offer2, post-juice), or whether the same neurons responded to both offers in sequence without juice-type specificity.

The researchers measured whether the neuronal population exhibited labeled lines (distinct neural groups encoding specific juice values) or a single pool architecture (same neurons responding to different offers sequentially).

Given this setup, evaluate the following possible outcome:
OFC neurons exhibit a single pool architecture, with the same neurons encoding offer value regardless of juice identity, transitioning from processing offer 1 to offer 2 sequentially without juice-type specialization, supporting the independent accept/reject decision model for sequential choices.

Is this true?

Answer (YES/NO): NO